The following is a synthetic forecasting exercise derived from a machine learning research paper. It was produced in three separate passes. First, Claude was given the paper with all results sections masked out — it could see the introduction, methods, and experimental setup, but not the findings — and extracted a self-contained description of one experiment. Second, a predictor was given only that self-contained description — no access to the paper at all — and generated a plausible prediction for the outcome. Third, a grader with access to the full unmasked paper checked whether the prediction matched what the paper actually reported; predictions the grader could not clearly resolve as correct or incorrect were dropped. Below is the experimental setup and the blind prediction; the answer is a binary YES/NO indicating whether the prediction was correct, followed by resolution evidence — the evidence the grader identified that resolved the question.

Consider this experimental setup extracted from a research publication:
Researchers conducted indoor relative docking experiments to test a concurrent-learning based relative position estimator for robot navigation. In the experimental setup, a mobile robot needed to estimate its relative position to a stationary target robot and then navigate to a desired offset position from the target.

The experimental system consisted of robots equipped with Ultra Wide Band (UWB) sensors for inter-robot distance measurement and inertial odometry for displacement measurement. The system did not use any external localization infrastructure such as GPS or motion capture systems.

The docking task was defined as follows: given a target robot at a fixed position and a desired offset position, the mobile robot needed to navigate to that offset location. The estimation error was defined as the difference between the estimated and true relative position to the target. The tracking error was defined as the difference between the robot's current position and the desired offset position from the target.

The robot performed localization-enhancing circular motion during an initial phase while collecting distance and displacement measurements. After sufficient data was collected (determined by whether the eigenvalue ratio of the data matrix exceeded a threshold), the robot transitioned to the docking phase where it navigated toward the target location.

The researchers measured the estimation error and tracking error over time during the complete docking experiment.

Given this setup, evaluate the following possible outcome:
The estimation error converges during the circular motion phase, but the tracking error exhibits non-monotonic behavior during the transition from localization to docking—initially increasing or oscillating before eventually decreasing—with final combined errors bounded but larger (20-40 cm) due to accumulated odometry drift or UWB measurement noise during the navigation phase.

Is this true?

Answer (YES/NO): NO